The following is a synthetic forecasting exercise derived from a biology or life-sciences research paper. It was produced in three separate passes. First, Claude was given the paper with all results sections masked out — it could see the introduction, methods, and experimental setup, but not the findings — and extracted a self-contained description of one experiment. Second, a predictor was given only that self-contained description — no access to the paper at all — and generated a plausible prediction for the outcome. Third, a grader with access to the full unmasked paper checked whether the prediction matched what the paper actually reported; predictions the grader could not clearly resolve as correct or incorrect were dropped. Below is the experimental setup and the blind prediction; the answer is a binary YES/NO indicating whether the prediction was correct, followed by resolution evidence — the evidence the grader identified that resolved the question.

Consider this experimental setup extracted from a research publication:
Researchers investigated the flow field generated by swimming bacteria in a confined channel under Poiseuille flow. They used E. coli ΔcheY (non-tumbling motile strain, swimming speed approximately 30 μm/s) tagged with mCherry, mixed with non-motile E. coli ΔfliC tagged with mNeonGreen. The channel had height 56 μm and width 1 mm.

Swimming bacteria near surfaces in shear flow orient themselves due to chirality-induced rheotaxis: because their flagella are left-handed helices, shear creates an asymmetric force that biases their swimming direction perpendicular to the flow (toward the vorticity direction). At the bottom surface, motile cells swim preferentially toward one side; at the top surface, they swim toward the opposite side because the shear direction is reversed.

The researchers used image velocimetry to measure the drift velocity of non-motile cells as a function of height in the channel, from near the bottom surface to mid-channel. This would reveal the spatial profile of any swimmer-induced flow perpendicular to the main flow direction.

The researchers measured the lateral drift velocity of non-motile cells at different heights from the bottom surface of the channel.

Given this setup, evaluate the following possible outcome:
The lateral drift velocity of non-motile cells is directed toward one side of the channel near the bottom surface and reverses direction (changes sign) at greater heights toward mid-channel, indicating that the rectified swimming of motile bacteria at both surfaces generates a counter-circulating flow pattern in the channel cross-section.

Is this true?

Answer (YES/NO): YES